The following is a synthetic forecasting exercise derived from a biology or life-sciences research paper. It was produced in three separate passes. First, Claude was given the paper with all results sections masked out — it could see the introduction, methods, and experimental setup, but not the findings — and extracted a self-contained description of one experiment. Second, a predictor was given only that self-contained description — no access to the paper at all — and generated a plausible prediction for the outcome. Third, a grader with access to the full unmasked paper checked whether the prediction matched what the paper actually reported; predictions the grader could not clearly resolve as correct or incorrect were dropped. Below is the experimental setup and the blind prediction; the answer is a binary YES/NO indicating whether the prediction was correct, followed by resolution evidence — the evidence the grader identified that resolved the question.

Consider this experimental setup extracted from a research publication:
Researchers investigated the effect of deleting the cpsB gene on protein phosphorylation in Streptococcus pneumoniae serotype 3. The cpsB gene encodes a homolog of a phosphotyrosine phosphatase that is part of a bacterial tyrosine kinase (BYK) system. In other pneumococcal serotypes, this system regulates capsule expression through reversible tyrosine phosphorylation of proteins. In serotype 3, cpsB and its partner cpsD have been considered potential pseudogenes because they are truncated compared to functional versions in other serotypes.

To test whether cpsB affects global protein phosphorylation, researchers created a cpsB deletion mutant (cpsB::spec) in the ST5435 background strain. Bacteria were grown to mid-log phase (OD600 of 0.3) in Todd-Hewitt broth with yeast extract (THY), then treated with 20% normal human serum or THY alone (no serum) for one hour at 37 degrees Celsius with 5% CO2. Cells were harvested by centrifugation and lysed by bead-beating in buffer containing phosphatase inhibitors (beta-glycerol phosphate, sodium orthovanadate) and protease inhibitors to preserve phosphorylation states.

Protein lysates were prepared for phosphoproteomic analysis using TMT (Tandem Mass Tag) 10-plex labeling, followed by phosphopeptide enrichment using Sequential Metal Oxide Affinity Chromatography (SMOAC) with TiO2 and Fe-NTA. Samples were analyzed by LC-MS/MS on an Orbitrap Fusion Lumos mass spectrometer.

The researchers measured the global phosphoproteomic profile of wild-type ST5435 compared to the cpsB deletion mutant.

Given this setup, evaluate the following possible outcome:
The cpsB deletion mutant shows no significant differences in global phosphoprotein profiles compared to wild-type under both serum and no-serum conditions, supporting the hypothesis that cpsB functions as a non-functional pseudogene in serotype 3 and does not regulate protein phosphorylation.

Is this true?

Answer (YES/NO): NO